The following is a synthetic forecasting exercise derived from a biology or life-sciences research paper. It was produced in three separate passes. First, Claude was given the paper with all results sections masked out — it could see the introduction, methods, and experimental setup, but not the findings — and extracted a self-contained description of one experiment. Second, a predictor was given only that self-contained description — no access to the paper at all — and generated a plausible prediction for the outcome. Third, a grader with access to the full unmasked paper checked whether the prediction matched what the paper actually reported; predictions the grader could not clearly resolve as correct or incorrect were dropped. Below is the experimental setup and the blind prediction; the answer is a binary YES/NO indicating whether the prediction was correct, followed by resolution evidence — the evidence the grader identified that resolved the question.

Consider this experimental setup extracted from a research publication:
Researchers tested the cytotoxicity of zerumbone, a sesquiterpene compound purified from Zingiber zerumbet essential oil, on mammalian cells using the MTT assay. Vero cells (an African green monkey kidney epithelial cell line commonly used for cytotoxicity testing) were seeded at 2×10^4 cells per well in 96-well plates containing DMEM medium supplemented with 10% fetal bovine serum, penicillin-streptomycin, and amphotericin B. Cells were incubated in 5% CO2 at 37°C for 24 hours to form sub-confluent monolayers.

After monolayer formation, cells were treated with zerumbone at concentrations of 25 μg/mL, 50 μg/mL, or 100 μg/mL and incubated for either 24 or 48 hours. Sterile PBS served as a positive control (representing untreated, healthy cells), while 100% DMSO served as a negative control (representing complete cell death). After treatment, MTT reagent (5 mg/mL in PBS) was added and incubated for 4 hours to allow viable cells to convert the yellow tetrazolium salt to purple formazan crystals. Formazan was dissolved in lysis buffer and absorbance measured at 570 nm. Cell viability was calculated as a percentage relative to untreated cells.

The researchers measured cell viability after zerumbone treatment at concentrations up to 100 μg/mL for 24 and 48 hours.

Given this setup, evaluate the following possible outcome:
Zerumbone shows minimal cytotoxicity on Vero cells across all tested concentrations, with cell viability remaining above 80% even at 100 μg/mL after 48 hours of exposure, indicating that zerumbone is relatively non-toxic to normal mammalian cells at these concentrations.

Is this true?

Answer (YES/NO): YES